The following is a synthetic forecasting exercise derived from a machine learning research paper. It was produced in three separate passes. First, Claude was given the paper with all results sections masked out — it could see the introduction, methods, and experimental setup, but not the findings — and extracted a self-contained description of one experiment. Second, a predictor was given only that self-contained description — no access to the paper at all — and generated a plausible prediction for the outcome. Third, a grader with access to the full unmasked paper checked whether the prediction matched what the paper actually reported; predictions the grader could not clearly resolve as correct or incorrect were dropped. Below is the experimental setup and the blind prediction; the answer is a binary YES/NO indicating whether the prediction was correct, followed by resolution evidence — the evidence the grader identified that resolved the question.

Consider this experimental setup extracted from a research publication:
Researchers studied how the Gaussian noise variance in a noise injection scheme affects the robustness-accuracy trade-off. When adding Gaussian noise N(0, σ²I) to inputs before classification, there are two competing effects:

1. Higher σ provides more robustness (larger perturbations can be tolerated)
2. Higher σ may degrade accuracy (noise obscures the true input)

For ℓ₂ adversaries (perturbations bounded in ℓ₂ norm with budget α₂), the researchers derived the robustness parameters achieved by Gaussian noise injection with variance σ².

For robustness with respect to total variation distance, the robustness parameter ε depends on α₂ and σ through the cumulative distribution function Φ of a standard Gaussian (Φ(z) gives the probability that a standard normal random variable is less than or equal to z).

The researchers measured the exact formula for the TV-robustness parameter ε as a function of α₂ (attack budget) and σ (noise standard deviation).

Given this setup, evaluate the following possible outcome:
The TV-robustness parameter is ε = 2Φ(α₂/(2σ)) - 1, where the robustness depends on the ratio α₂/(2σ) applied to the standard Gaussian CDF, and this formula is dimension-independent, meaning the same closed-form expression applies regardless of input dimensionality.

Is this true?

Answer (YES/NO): YES